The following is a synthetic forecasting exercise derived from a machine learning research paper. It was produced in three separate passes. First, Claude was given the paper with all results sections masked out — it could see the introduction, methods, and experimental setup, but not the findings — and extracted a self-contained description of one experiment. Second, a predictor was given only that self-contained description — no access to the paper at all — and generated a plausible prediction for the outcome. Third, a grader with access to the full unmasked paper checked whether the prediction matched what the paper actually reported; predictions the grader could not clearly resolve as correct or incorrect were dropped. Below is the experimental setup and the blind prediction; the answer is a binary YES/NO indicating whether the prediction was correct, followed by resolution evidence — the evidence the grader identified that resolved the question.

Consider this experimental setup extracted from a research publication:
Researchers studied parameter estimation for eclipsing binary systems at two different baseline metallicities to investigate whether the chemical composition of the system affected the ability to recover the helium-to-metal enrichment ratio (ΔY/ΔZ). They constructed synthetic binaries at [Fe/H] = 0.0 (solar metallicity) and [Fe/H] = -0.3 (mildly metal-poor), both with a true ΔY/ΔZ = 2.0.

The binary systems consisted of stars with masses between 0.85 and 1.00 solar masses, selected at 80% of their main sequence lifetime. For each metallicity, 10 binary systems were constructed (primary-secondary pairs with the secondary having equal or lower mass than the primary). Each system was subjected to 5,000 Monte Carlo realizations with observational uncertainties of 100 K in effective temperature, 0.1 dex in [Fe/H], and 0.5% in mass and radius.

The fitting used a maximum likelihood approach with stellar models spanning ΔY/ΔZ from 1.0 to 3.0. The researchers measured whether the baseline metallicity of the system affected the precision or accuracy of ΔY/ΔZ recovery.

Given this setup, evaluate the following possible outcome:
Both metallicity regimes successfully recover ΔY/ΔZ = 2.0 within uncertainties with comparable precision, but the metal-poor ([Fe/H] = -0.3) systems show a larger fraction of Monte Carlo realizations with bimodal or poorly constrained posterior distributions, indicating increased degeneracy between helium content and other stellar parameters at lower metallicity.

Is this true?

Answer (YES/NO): NO